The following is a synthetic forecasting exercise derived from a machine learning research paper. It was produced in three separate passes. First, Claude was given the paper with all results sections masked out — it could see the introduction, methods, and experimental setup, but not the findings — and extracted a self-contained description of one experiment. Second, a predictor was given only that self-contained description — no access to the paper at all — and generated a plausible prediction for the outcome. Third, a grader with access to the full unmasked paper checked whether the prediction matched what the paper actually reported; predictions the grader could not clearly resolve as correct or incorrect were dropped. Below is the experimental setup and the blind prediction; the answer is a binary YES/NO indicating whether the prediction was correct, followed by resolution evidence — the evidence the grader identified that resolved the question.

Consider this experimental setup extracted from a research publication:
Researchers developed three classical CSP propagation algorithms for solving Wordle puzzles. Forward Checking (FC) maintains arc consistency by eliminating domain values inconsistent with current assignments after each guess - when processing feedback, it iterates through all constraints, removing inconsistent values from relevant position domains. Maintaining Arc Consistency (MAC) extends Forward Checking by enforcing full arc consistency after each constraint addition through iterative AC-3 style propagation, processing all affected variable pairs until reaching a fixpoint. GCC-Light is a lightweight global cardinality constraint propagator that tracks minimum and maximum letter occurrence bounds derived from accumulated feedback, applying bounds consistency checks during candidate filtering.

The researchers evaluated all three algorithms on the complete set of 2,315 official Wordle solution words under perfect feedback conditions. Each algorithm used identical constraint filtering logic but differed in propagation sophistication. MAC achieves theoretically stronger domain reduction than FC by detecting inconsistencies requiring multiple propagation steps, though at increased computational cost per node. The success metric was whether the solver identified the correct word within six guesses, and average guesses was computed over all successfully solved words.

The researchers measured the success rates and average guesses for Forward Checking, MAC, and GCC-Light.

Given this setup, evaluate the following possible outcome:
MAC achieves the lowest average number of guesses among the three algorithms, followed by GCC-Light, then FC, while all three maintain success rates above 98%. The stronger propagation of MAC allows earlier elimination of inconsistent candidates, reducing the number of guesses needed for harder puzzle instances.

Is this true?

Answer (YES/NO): NO